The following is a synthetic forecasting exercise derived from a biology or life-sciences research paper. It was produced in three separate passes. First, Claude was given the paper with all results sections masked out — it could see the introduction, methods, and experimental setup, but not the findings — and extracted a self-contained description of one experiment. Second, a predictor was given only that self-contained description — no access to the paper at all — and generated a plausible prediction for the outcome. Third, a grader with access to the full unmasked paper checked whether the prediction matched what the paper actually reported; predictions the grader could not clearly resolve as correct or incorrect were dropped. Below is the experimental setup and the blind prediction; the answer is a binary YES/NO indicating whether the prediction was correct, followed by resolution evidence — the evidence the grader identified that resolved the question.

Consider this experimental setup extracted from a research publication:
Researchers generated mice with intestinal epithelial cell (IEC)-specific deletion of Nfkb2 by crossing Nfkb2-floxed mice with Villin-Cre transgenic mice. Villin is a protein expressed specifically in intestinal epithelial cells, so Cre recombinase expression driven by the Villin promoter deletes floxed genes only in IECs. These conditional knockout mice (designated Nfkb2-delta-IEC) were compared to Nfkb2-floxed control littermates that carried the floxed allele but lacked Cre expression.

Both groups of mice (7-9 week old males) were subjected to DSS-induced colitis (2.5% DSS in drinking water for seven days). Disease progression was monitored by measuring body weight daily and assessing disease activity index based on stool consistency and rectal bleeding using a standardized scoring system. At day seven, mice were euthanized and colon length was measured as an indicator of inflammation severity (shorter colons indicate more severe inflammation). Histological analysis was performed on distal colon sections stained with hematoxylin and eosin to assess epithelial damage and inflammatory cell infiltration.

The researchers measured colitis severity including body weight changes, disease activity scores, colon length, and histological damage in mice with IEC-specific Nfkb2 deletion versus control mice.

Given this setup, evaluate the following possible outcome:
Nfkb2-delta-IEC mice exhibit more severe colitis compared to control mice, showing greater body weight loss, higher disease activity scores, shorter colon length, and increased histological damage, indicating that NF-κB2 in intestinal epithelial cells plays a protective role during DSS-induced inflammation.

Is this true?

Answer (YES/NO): NO